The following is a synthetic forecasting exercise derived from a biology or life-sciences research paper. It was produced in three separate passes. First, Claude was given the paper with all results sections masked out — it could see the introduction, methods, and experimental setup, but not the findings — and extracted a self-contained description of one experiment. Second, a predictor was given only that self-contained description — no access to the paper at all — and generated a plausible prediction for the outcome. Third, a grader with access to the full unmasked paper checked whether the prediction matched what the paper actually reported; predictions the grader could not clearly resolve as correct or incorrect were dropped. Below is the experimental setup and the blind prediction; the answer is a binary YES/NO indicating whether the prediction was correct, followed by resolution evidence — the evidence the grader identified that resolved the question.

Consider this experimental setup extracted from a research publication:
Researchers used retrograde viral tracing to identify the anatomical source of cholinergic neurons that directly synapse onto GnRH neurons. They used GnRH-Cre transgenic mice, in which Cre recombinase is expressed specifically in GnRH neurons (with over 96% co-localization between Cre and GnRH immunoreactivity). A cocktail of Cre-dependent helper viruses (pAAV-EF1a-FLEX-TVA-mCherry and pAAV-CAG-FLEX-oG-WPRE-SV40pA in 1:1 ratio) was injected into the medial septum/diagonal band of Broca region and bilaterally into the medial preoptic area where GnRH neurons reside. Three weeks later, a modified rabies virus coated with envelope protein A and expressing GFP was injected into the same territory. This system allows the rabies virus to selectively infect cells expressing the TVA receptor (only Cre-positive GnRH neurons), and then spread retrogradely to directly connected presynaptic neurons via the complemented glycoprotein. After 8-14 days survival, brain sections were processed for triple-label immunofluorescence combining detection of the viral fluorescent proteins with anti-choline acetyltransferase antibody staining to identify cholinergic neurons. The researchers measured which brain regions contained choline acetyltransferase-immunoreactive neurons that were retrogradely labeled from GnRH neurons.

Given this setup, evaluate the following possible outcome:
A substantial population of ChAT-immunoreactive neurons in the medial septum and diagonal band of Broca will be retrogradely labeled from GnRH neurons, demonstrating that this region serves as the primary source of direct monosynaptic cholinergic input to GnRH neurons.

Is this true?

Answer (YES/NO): YES